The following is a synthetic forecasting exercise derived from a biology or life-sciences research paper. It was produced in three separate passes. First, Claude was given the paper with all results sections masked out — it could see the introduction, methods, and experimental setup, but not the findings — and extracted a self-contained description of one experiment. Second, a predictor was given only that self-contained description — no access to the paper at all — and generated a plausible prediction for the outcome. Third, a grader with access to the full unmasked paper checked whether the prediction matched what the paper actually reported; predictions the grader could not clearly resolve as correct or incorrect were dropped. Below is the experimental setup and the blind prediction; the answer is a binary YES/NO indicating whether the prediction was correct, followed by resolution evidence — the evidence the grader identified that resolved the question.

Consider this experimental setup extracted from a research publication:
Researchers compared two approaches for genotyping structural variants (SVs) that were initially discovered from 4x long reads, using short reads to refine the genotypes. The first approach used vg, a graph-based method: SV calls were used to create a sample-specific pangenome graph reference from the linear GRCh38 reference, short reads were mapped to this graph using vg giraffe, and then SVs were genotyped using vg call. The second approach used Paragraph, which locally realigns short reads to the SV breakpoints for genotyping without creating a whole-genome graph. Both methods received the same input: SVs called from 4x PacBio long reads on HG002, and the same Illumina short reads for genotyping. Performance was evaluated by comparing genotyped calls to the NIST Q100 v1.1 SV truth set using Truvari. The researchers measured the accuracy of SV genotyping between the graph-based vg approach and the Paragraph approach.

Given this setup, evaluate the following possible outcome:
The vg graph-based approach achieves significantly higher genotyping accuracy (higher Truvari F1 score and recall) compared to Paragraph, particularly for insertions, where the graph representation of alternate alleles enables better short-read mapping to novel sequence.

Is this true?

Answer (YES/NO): NO